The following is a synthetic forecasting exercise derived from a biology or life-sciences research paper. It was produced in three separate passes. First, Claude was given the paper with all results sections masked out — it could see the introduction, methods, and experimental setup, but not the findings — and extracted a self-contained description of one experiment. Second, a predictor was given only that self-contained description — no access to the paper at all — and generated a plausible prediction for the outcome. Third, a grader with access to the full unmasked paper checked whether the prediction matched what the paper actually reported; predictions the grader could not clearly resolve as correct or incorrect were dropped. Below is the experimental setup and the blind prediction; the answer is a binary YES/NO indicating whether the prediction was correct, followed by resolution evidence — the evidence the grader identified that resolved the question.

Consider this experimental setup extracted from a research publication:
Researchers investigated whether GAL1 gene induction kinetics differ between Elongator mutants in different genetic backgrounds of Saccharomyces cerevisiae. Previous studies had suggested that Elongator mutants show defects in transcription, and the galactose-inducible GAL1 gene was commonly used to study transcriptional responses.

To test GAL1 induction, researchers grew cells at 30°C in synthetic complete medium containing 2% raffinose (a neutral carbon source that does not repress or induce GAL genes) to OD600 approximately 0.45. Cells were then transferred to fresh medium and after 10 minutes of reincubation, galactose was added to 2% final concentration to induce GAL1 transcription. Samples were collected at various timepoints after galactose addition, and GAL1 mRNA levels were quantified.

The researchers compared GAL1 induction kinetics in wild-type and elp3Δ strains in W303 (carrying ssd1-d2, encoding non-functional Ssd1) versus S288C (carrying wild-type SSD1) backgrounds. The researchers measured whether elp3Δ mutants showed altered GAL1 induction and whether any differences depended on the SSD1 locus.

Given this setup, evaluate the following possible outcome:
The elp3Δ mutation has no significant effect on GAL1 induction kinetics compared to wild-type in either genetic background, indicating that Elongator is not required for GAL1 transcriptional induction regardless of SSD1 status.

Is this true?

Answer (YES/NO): YES